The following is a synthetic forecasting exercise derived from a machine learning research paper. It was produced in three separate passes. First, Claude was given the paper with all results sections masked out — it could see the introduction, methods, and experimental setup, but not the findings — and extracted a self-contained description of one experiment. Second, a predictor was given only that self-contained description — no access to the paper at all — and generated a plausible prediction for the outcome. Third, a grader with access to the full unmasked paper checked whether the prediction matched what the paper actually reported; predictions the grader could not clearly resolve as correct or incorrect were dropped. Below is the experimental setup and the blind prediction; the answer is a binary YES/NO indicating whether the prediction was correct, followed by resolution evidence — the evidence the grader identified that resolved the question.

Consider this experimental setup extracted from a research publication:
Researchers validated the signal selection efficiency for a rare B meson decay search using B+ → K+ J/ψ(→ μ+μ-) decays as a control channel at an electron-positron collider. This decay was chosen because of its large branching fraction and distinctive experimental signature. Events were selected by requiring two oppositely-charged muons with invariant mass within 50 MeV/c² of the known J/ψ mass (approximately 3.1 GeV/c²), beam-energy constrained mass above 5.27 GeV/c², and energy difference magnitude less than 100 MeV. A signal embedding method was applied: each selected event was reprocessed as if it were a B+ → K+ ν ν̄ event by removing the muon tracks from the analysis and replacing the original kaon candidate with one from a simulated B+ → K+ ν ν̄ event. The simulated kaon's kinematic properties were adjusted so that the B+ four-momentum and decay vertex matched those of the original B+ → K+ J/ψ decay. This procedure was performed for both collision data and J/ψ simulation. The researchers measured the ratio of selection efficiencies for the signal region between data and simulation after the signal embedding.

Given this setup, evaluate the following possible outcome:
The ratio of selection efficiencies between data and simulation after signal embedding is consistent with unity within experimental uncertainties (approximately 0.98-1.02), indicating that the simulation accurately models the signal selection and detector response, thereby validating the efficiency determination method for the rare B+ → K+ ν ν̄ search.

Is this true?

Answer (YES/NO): YES